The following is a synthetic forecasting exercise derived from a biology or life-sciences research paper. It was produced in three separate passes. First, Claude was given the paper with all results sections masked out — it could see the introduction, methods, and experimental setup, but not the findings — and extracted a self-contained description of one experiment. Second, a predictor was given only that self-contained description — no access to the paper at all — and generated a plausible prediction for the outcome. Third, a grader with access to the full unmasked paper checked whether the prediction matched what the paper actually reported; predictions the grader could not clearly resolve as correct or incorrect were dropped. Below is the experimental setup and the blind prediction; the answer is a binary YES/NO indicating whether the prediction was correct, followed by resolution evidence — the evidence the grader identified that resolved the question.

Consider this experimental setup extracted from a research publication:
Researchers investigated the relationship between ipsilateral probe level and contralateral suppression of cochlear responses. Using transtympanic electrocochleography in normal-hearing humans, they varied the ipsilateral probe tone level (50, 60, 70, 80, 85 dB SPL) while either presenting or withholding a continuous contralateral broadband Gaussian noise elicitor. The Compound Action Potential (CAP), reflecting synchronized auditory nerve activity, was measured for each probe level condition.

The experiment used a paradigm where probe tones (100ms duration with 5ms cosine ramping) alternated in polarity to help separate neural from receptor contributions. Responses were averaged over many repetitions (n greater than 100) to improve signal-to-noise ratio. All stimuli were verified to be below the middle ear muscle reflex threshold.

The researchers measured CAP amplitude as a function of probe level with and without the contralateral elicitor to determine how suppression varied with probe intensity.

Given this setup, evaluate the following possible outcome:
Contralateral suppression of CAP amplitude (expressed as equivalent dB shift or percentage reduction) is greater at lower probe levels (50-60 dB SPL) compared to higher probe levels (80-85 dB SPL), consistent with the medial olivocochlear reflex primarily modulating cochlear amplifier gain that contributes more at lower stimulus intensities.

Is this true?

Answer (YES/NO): NO